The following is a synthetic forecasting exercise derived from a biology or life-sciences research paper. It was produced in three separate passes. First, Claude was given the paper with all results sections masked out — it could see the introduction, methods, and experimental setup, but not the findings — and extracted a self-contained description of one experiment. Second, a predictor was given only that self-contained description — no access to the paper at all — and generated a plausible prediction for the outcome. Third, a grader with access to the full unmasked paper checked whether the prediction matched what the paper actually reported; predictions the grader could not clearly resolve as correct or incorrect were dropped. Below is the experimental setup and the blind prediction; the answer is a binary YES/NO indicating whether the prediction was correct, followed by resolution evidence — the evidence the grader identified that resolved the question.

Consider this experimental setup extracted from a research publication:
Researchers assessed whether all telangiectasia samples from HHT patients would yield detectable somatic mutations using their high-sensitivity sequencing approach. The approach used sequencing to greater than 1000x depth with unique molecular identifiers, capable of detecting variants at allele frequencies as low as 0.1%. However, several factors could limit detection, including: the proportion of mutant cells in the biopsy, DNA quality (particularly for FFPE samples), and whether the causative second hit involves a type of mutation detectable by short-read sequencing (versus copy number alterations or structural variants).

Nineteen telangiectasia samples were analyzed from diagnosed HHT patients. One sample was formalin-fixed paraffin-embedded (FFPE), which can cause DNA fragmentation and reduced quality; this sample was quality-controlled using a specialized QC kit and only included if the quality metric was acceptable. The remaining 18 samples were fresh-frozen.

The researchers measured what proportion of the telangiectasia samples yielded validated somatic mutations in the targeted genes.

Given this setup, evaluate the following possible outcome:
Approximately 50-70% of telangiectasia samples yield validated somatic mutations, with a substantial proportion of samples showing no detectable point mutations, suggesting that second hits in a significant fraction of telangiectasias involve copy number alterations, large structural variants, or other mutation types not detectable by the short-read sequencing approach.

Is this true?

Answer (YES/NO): NO